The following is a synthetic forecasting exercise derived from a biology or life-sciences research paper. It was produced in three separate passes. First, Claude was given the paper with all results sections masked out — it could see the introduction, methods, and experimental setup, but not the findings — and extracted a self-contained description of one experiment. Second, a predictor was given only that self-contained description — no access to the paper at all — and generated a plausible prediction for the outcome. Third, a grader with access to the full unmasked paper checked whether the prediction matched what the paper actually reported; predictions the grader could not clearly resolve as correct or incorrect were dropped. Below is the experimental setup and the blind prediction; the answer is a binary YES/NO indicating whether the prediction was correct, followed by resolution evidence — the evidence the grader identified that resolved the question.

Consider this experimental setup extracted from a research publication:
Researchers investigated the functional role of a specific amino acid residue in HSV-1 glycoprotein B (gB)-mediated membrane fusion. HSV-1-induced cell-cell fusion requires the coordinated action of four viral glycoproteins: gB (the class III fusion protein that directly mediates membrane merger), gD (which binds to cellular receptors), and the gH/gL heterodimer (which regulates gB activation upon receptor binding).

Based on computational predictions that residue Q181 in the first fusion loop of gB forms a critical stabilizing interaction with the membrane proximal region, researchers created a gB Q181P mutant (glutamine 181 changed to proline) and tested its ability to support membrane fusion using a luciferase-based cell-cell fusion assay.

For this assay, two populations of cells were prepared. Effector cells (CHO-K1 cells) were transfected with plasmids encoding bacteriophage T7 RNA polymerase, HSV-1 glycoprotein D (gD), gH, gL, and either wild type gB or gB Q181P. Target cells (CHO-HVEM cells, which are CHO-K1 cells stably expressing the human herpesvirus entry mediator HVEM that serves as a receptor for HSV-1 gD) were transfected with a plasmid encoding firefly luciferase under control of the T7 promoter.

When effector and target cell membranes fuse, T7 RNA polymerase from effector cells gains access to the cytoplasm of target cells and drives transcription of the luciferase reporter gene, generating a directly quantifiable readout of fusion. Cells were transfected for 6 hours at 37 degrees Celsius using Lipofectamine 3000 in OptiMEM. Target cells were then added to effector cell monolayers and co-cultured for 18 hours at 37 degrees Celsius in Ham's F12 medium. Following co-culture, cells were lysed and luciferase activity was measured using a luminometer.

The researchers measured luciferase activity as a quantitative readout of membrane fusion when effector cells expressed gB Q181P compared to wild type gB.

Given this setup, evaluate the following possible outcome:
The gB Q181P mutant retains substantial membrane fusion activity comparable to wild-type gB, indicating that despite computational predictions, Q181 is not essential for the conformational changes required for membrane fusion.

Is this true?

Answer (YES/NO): NO